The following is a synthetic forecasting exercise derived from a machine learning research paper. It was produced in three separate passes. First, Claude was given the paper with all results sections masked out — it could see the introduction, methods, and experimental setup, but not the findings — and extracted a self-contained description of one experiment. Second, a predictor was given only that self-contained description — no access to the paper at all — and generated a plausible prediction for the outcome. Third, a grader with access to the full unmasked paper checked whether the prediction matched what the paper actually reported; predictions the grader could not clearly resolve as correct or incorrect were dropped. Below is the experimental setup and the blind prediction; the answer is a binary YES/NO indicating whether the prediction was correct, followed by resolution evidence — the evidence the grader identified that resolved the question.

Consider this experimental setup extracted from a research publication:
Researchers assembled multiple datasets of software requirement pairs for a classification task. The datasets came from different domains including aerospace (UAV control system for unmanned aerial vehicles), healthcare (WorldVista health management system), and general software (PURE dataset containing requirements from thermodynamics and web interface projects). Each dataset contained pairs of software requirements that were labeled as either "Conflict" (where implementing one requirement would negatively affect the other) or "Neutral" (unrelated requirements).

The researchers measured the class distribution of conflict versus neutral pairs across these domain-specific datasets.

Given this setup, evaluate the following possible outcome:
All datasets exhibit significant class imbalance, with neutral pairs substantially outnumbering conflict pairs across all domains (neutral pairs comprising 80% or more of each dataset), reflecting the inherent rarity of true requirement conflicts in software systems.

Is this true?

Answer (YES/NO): YES